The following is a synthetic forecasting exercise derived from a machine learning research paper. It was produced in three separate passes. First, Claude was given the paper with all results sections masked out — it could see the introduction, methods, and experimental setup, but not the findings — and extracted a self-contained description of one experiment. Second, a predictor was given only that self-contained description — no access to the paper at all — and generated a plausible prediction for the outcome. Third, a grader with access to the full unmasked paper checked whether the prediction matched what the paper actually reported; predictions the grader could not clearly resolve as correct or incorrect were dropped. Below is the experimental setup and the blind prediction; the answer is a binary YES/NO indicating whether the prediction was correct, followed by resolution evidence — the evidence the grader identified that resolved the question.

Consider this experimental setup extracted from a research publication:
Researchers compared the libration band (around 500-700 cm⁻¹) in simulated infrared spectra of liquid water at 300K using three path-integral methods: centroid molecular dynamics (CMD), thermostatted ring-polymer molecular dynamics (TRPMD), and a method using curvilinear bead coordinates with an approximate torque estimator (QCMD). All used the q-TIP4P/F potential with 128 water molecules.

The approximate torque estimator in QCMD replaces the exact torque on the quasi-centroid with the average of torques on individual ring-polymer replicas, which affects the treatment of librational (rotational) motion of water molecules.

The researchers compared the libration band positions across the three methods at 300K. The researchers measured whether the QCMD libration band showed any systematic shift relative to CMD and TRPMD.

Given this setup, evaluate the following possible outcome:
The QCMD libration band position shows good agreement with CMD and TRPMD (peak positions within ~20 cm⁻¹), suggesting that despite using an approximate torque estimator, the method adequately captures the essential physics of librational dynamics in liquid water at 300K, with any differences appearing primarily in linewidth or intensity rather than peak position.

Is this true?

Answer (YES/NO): NO